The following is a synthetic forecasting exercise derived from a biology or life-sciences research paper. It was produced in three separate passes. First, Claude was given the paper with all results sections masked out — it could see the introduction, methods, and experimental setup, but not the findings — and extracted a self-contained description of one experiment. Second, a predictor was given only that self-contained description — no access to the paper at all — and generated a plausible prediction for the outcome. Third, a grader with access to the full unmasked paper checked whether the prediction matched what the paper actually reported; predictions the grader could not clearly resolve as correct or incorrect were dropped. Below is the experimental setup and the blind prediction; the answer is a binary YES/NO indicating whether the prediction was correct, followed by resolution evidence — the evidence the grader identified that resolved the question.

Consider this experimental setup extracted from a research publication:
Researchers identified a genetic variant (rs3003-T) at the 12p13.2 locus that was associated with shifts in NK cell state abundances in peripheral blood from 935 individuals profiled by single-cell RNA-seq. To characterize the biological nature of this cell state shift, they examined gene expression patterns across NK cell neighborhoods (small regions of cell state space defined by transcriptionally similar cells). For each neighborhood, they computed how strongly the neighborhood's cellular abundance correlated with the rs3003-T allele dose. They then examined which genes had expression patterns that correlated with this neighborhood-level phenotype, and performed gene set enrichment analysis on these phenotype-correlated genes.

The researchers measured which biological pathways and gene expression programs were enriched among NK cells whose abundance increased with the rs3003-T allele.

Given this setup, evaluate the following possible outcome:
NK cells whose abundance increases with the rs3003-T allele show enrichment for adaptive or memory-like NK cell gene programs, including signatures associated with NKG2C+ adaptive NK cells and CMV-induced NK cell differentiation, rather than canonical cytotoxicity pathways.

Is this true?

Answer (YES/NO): NO